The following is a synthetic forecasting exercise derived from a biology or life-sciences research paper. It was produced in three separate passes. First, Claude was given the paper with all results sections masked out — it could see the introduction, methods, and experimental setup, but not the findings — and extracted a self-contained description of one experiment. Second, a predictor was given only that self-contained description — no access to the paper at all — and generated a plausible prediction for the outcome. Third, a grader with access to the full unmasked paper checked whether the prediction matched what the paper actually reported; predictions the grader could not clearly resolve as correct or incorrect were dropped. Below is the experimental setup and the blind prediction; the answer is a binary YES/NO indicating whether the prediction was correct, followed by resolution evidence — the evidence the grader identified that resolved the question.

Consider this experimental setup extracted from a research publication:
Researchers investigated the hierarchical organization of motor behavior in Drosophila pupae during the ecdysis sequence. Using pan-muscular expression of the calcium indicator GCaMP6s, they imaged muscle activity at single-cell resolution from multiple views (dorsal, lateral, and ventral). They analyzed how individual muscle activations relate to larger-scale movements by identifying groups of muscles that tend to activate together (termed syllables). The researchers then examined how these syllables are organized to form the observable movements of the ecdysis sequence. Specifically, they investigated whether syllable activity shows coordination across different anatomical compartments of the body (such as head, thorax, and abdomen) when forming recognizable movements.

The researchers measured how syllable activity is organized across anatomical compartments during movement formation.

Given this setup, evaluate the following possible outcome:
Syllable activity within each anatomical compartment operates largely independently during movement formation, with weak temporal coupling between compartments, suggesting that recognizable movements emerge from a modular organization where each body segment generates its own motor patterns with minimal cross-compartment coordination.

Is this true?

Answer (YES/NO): NO